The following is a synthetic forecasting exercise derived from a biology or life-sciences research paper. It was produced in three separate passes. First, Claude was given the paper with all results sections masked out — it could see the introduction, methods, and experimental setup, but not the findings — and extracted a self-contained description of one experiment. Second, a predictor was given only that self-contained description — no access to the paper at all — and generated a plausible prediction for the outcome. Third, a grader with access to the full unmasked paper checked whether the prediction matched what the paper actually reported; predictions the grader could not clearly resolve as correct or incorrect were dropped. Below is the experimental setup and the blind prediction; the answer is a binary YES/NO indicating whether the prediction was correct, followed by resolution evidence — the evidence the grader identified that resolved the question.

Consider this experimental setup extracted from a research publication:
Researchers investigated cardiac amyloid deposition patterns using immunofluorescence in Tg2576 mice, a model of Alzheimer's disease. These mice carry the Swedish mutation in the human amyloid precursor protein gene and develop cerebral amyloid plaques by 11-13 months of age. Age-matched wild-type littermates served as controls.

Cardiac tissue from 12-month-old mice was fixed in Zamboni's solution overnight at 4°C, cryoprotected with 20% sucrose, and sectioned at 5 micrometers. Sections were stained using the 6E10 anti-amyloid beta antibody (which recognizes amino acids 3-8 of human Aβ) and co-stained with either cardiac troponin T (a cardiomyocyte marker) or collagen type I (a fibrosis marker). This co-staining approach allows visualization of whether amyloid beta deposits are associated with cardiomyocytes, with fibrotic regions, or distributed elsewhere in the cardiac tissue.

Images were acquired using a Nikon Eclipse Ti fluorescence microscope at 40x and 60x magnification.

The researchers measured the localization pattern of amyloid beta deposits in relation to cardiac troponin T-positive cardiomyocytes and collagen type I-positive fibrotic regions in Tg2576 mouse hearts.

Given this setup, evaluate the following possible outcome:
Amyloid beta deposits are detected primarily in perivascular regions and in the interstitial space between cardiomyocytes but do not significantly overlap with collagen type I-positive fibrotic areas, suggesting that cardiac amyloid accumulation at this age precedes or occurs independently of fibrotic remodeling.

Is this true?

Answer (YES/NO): NO